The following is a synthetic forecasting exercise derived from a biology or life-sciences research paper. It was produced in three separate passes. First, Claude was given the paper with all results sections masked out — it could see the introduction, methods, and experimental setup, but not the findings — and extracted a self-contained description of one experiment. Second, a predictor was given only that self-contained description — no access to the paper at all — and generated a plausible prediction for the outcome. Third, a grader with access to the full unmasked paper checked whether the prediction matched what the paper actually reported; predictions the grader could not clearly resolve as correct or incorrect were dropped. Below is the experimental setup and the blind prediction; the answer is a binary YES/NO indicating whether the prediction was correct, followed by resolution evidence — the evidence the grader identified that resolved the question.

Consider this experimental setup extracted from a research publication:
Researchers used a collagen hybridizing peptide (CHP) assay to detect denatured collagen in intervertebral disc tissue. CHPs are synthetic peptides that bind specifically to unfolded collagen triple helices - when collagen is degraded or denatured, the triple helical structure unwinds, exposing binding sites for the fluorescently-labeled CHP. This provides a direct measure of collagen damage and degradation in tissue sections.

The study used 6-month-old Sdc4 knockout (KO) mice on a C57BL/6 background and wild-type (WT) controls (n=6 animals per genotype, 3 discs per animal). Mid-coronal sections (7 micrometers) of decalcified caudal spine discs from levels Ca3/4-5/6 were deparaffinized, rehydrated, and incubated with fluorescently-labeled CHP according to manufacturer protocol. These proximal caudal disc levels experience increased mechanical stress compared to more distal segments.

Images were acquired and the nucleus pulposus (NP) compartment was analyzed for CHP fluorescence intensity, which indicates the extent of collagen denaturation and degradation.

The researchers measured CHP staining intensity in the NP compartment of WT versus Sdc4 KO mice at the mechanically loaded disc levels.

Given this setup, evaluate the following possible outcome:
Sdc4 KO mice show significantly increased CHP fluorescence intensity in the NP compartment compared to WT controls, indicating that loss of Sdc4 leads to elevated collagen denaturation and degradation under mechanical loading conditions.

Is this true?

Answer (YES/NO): NO